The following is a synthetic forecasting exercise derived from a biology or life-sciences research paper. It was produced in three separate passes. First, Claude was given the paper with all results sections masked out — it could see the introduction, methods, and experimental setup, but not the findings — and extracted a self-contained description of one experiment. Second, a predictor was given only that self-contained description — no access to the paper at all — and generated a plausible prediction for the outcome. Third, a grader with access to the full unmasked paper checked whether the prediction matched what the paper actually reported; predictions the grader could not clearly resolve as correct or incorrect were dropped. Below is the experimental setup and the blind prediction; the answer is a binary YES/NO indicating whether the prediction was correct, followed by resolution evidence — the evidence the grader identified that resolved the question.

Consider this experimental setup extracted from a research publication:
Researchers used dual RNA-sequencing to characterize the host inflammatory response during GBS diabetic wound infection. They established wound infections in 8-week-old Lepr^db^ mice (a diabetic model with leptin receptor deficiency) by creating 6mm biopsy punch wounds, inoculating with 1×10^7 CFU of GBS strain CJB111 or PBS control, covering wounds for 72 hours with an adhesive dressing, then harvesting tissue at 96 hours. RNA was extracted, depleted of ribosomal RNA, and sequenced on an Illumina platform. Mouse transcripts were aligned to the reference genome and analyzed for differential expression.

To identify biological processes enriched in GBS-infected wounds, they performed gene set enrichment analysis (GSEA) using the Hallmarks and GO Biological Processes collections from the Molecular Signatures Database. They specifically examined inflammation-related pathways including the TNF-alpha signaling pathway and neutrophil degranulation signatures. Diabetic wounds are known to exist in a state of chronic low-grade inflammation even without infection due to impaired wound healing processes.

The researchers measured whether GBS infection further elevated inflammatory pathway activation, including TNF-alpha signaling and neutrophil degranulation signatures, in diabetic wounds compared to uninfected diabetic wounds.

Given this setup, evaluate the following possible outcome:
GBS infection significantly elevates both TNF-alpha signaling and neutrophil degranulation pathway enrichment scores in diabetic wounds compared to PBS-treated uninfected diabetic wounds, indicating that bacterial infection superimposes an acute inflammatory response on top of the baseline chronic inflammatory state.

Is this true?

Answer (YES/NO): YES